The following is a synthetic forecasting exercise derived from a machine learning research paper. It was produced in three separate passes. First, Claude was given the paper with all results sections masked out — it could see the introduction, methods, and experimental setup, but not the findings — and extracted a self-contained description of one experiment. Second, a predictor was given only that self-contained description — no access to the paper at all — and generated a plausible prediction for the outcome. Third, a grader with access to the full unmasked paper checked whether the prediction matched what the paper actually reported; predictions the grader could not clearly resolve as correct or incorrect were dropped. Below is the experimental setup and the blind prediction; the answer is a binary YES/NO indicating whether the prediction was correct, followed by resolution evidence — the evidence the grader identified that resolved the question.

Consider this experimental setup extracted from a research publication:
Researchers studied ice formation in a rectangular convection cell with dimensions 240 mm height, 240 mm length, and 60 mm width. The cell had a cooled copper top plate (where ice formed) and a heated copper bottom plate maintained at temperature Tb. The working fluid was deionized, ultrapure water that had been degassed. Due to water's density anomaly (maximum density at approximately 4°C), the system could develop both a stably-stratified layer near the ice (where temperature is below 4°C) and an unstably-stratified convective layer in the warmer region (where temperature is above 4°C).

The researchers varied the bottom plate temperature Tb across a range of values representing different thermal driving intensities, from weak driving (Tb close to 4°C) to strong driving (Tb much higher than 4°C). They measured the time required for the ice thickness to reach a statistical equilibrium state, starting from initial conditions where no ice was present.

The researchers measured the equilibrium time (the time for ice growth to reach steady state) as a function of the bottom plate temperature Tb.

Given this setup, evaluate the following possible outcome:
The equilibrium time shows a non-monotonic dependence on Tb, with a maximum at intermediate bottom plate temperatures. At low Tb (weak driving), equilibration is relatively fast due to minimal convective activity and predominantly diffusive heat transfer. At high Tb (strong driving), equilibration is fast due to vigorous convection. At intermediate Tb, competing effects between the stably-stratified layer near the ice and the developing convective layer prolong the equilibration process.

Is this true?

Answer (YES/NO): NO